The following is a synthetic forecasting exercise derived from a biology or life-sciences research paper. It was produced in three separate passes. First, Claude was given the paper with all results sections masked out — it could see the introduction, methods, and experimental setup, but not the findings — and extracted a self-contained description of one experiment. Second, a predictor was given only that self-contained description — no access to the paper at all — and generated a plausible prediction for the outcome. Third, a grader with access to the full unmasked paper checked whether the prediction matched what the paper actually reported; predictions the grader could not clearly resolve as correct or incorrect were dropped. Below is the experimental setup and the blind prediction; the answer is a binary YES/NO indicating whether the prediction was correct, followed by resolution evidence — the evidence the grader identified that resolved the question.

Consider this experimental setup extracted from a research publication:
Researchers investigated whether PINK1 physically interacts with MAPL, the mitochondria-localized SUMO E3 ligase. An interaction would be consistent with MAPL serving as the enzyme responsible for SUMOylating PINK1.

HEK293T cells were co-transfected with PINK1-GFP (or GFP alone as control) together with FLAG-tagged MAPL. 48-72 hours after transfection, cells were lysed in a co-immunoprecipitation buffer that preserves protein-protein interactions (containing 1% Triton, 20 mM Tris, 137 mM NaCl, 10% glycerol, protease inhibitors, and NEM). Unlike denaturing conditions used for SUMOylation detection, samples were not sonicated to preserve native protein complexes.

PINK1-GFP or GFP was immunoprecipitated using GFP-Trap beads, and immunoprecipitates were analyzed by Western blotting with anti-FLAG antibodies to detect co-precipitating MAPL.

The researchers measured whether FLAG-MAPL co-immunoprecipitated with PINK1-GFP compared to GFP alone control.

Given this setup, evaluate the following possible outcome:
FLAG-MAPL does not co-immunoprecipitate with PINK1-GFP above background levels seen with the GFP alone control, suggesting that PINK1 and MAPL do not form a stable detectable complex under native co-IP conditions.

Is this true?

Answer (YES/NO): NO